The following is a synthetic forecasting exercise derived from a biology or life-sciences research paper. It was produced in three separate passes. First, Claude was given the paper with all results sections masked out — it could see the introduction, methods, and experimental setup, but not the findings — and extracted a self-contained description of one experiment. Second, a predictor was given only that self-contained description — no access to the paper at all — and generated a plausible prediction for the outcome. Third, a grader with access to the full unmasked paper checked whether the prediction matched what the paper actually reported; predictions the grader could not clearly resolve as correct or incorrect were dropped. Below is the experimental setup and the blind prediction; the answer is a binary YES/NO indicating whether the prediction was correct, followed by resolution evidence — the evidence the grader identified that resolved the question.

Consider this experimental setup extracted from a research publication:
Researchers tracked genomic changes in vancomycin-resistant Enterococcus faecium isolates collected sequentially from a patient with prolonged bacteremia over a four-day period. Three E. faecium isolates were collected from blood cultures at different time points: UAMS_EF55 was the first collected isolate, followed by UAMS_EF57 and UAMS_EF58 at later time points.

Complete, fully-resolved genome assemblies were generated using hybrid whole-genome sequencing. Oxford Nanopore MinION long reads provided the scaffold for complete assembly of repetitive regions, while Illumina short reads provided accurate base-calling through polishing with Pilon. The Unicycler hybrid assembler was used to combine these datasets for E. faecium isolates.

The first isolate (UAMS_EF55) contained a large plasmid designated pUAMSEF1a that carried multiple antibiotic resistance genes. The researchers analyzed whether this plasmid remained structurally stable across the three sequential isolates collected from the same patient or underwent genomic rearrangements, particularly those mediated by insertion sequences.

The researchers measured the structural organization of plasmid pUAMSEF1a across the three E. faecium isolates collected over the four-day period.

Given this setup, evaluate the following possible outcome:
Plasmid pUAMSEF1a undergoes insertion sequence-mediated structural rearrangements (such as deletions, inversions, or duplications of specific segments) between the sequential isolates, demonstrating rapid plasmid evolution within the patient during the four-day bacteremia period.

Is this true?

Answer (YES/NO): YES